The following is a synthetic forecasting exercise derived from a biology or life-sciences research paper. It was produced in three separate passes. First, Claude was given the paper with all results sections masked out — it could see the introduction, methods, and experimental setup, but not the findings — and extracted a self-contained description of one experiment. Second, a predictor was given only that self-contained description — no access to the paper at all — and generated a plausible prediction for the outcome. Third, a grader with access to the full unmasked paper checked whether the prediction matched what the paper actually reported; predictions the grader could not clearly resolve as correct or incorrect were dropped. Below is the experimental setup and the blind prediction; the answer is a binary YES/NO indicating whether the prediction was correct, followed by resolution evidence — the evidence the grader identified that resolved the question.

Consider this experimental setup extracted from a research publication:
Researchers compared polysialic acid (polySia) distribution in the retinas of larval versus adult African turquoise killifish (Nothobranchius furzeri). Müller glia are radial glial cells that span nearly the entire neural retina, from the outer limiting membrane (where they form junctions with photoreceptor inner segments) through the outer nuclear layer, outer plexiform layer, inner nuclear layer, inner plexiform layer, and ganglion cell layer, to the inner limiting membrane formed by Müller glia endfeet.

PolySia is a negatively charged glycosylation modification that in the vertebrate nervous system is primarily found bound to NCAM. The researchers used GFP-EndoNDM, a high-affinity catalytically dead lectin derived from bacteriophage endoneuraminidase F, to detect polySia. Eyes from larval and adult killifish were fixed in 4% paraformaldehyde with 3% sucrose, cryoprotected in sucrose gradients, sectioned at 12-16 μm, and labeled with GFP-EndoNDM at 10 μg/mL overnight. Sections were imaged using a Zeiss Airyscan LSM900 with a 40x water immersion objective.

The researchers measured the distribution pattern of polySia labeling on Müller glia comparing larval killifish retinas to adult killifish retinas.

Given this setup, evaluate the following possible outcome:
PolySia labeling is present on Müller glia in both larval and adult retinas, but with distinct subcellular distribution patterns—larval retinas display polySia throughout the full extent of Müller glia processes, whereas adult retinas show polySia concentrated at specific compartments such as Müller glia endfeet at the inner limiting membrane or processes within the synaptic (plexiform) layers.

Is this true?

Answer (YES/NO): NO